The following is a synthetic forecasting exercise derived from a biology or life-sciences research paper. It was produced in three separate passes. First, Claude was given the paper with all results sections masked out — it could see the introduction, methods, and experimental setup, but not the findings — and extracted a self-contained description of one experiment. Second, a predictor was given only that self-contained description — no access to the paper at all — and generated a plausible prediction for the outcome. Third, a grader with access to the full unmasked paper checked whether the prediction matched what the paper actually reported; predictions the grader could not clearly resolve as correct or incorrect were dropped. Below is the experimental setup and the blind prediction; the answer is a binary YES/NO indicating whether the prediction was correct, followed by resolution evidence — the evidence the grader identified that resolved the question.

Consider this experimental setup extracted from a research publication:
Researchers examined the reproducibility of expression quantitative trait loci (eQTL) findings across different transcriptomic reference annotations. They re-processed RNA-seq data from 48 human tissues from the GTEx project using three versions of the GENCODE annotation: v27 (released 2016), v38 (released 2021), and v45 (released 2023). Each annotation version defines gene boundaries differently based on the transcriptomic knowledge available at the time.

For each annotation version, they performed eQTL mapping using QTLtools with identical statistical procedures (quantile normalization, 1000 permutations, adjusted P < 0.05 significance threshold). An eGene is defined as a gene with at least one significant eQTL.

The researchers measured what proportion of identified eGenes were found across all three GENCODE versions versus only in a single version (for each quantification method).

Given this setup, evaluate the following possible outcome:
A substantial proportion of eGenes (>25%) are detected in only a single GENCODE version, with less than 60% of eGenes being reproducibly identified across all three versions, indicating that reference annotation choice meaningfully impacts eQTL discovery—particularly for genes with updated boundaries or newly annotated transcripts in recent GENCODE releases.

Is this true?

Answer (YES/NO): NO